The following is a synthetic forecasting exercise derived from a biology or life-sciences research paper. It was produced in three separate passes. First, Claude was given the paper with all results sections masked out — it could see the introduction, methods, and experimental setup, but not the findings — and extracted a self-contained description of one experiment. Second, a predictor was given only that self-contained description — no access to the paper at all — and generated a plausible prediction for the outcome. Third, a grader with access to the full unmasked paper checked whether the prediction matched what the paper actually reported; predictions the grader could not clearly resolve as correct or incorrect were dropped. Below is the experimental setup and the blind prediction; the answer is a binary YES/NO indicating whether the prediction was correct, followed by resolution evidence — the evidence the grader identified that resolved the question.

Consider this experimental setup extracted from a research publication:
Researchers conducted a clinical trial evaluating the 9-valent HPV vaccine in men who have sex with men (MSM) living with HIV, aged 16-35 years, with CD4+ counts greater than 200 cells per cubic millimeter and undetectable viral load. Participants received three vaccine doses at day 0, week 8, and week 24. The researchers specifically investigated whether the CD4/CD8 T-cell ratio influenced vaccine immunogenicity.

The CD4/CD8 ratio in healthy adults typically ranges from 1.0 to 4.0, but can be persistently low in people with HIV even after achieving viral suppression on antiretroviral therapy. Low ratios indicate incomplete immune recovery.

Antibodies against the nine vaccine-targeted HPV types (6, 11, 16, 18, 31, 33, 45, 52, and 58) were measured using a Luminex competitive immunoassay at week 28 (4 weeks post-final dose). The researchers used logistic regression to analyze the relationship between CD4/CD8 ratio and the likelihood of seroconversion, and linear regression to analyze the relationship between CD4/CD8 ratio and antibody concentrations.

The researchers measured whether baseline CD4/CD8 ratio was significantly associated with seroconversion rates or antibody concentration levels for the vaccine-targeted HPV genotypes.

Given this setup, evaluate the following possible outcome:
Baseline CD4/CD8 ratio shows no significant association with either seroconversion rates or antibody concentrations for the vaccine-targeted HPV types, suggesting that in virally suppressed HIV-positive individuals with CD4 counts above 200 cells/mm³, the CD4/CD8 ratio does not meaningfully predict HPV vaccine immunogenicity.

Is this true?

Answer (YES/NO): YES